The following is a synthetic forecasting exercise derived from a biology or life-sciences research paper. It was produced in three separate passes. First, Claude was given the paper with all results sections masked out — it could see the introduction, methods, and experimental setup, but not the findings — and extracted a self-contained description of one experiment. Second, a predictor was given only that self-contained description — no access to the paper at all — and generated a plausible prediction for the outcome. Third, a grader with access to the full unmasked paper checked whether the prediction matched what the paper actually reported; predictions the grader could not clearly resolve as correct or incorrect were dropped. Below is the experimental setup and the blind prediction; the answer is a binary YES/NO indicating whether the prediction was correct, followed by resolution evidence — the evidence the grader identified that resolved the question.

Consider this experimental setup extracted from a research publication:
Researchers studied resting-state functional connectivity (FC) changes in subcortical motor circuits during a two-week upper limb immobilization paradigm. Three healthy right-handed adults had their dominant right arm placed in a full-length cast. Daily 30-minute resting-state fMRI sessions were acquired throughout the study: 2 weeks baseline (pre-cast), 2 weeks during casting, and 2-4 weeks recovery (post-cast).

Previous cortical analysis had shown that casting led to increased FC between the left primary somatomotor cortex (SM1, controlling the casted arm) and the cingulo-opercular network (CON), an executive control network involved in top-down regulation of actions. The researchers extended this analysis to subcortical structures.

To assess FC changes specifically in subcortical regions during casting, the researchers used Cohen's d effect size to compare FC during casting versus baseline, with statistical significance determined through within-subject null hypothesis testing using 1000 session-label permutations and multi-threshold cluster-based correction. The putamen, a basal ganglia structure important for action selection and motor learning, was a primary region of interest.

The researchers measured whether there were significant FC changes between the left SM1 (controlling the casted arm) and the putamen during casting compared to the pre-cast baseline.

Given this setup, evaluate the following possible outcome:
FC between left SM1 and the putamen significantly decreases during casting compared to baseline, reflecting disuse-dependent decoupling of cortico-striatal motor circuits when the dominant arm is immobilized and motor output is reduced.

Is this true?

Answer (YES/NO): NO